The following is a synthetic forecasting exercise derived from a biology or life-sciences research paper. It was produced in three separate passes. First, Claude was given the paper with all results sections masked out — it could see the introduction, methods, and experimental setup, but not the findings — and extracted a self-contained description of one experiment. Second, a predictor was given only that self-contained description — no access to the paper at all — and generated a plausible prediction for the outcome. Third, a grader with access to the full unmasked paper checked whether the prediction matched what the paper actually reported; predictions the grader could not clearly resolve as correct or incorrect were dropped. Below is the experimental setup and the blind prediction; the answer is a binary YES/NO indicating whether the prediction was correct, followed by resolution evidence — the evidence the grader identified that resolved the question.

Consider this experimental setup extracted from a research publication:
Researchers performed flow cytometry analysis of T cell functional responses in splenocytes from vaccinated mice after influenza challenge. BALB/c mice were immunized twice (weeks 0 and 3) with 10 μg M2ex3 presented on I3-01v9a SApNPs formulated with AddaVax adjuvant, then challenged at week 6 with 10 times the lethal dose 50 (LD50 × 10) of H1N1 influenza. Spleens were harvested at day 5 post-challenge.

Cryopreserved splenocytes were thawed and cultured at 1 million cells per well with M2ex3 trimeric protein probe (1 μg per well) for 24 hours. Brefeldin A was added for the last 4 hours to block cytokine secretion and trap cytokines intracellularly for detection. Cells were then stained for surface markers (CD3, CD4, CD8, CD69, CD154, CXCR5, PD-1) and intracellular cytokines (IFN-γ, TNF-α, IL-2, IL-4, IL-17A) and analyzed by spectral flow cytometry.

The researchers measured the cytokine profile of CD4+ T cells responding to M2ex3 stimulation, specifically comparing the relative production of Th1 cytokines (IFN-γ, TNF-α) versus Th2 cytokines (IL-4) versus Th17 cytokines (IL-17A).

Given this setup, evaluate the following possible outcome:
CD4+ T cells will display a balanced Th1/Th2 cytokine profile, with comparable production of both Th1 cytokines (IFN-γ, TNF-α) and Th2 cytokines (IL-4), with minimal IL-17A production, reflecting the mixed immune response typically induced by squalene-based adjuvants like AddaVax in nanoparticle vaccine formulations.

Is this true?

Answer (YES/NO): YES